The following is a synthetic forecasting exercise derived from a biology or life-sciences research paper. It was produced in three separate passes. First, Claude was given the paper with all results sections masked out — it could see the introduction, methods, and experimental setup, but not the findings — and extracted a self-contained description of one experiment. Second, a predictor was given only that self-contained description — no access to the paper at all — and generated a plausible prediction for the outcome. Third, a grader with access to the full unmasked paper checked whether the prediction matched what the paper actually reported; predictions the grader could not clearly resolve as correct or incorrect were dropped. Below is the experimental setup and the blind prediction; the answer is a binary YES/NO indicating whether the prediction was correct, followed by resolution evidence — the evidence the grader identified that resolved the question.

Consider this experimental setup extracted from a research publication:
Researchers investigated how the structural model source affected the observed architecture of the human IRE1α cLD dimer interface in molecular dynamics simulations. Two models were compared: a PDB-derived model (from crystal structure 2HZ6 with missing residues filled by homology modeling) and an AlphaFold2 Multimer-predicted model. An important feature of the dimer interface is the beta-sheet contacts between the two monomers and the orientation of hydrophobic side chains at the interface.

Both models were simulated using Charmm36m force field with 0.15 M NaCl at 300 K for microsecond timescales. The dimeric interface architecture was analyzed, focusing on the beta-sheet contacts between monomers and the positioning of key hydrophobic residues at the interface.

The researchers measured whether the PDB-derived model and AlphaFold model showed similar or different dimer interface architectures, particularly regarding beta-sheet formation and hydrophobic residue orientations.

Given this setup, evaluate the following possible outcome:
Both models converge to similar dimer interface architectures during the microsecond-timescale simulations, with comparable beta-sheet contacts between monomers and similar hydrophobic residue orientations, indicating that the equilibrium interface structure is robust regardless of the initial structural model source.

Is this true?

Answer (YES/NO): NO